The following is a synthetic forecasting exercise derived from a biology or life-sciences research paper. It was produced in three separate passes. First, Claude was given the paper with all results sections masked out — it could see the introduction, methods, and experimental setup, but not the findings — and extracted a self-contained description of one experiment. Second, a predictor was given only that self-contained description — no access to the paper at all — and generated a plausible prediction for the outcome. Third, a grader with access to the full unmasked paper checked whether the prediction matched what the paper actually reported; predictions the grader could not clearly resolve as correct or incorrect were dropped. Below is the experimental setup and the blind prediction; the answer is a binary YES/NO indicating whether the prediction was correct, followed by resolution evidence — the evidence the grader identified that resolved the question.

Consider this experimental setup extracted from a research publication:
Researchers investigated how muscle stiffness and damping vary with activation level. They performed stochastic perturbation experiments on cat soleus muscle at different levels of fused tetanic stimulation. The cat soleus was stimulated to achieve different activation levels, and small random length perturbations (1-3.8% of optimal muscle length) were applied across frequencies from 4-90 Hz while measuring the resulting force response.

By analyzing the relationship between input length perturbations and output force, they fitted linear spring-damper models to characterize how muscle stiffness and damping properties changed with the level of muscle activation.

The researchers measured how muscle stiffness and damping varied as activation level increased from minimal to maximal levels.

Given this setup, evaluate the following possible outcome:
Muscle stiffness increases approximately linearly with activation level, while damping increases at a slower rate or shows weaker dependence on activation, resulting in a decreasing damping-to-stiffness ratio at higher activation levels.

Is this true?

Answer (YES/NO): NO